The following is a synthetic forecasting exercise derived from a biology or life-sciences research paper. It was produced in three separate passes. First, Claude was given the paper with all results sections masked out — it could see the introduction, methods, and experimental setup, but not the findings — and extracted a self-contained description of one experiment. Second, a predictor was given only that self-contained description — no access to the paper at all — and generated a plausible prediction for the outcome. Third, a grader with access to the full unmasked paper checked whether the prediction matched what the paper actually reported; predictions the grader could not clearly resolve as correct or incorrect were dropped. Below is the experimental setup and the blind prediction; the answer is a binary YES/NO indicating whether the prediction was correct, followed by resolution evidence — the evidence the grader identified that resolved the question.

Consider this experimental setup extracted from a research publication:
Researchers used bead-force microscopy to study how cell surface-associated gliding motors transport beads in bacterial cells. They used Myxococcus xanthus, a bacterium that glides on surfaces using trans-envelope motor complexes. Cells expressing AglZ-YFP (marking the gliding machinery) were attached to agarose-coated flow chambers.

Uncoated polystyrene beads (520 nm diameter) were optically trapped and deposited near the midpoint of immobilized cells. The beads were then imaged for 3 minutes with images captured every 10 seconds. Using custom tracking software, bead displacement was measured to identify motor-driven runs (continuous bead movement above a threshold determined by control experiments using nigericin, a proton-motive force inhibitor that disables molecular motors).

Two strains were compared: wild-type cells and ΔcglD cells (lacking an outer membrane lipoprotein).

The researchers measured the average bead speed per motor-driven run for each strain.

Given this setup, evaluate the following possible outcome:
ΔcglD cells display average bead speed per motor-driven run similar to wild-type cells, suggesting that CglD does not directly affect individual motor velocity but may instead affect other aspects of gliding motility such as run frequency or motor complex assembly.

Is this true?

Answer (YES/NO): NO